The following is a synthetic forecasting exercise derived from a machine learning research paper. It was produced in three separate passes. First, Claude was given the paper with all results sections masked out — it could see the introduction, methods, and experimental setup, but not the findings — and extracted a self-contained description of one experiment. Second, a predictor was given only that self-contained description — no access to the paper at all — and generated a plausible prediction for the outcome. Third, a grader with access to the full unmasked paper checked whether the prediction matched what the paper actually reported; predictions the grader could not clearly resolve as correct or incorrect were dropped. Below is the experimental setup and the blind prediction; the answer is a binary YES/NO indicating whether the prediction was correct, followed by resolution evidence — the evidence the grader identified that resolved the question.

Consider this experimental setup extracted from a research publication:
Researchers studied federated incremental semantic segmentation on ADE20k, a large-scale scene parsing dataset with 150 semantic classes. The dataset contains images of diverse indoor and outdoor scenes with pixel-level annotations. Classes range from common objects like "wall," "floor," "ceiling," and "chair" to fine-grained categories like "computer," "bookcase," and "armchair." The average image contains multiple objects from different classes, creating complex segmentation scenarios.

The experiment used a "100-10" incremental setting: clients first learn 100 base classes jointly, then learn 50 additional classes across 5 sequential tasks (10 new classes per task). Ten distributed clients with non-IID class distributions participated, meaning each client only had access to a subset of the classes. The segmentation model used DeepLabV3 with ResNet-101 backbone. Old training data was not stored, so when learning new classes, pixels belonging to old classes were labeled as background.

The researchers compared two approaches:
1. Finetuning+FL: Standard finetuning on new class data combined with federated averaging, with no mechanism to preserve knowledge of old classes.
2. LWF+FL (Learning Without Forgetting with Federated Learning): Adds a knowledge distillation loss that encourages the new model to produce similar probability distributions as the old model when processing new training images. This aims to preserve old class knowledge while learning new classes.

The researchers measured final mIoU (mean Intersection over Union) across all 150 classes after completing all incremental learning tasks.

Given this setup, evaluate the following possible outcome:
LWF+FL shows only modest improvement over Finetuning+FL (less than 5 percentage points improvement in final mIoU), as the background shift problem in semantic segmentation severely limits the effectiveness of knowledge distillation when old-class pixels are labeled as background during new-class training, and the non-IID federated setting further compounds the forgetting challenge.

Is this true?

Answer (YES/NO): YES